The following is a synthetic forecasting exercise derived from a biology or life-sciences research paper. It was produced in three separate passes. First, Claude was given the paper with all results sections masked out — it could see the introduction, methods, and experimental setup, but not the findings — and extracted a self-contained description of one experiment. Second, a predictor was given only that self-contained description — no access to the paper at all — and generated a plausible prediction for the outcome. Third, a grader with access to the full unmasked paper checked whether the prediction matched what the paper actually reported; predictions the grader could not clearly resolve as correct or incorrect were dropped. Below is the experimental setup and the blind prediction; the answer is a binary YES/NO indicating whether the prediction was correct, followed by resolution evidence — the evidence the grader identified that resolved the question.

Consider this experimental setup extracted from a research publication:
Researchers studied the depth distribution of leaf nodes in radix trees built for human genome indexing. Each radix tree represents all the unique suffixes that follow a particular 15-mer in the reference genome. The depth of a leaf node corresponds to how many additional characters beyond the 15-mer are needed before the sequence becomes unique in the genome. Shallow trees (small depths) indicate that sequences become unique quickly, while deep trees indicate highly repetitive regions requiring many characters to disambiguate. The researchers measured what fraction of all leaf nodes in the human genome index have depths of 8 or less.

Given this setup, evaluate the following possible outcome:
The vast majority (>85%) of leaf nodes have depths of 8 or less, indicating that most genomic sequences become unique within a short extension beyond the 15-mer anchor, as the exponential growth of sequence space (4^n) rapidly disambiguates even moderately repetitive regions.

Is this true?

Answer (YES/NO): NO